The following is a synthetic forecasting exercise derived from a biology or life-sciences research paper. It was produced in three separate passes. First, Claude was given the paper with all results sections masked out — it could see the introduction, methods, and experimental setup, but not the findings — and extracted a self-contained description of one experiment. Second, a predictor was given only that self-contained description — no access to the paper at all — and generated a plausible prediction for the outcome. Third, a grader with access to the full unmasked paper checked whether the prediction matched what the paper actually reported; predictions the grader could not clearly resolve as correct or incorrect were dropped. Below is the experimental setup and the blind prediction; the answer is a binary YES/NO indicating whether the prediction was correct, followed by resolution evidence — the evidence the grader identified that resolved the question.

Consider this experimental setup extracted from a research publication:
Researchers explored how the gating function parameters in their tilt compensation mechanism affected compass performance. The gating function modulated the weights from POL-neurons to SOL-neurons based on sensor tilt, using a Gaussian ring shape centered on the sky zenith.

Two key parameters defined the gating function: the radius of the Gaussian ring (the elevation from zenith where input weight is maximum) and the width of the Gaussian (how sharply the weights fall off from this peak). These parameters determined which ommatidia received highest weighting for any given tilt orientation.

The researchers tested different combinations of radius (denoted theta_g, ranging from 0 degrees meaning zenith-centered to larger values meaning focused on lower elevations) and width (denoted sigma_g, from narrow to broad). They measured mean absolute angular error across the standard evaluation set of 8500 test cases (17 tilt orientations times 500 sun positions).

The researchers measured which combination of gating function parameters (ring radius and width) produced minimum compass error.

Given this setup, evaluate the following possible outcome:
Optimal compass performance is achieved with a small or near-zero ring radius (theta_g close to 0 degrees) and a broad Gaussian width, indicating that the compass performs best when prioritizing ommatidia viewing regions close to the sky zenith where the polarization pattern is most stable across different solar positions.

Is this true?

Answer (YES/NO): NO